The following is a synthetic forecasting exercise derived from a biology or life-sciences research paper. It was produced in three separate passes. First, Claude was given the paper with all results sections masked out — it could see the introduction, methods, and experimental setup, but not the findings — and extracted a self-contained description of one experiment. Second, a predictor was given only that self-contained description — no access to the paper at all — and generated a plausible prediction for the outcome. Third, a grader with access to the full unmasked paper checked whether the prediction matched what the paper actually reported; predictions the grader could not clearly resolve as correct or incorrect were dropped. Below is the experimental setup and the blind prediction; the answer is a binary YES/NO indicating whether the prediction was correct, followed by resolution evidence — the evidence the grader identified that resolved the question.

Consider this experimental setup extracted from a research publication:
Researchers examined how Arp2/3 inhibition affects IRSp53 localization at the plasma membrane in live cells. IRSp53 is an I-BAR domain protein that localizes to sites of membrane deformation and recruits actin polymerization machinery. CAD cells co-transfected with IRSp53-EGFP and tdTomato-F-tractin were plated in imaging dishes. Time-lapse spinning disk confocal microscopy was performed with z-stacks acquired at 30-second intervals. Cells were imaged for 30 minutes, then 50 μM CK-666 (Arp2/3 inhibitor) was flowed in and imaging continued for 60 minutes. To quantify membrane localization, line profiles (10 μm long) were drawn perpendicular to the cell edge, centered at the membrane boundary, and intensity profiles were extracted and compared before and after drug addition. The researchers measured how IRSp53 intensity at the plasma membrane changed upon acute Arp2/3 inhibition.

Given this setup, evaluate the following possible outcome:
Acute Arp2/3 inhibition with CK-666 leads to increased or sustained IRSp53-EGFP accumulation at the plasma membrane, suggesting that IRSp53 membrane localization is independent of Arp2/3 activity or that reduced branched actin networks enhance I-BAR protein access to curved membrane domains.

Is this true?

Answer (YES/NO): YES